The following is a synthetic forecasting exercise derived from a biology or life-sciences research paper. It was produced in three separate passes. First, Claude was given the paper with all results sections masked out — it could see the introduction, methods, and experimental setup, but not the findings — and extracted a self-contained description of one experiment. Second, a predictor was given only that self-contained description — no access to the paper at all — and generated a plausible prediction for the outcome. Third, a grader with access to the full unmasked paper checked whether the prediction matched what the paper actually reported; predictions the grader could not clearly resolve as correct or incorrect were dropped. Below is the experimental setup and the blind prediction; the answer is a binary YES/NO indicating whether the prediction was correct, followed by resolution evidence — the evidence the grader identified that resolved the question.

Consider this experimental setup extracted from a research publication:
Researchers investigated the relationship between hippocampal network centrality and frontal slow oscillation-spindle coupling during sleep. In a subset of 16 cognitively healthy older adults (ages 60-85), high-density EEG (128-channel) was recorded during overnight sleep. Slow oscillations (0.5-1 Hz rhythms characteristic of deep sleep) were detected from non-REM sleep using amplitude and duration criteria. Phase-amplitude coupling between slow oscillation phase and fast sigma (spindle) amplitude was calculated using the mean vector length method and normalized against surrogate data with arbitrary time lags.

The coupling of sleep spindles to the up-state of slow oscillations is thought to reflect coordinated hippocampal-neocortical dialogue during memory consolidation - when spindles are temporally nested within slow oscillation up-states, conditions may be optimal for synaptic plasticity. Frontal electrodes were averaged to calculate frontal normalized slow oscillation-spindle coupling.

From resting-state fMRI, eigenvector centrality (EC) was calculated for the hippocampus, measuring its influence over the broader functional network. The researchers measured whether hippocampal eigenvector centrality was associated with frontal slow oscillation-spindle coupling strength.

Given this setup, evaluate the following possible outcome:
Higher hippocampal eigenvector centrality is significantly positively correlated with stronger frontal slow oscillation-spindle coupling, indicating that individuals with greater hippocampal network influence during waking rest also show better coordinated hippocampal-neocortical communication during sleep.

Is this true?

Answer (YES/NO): YES